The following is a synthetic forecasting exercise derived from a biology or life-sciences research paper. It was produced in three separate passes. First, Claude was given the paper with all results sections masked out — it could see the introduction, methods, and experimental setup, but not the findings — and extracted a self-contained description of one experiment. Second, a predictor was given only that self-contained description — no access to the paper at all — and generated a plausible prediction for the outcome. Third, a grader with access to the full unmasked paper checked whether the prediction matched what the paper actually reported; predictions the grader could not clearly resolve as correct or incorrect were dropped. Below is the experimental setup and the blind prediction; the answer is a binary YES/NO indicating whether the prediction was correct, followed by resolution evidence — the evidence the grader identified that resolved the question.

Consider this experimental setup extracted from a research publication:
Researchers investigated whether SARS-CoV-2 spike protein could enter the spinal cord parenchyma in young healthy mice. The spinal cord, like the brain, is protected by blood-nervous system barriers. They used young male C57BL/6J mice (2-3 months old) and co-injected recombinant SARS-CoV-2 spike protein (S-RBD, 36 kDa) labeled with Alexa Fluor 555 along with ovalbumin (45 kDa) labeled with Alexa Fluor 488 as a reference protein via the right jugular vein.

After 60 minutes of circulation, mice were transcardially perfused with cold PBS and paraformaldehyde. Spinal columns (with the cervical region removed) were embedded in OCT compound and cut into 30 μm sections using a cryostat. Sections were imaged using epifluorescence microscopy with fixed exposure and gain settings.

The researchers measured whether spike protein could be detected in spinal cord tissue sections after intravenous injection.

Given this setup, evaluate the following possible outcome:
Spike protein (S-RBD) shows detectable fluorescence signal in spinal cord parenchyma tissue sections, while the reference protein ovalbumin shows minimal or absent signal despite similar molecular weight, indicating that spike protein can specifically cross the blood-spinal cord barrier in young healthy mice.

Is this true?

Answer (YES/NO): NO